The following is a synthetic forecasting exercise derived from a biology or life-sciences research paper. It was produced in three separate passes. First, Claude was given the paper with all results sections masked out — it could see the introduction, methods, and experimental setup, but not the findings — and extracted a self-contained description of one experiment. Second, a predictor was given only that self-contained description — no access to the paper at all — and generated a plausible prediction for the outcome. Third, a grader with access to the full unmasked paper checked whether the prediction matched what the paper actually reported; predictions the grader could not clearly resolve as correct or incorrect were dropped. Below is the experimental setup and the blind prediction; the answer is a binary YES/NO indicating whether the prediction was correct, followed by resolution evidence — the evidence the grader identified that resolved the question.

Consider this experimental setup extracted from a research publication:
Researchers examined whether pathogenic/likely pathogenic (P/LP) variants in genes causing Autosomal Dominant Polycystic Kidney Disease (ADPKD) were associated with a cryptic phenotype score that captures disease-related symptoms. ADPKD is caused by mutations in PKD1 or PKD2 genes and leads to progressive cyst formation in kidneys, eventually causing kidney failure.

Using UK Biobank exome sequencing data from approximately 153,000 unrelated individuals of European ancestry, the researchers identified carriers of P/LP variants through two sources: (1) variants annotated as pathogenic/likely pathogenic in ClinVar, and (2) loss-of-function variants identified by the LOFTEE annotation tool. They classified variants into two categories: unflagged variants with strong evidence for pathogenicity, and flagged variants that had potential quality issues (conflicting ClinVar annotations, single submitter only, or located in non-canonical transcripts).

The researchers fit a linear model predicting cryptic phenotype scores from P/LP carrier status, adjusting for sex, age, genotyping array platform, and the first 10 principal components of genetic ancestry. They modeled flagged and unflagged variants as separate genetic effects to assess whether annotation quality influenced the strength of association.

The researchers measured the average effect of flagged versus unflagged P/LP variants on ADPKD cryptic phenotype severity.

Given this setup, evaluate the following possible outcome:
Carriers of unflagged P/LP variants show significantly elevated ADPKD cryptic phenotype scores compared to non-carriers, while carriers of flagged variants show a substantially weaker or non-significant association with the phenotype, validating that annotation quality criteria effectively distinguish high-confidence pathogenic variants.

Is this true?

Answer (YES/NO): YES